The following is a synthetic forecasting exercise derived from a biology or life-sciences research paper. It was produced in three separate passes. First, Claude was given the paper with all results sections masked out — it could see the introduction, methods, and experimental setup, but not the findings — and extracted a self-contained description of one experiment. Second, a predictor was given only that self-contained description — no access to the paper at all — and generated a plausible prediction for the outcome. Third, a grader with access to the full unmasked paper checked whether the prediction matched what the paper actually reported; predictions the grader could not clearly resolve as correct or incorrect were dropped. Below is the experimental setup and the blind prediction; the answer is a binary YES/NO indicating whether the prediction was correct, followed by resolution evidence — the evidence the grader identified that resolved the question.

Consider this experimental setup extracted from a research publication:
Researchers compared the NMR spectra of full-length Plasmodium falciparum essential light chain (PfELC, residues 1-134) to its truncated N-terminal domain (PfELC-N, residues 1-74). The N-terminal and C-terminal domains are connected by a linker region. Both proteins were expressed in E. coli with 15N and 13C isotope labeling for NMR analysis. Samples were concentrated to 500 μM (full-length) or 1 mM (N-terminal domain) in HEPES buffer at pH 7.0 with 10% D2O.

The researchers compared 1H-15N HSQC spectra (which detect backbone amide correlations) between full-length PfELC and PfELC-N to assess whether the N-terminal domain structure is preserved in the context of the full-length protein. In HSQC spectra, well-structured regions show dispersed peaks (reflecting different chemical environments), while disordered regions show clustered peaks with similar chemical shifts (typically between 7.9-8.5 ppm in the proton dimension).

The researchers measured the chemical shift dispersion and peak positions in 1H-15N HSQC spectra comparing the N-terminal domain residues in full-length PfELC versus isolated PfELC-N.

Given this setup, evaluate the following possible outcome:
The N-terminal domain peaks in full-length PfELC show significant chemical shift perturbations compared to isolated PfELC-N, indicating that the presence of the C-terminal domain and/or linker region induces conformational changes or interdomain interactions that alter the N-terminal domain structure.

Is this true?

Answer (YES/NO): NO